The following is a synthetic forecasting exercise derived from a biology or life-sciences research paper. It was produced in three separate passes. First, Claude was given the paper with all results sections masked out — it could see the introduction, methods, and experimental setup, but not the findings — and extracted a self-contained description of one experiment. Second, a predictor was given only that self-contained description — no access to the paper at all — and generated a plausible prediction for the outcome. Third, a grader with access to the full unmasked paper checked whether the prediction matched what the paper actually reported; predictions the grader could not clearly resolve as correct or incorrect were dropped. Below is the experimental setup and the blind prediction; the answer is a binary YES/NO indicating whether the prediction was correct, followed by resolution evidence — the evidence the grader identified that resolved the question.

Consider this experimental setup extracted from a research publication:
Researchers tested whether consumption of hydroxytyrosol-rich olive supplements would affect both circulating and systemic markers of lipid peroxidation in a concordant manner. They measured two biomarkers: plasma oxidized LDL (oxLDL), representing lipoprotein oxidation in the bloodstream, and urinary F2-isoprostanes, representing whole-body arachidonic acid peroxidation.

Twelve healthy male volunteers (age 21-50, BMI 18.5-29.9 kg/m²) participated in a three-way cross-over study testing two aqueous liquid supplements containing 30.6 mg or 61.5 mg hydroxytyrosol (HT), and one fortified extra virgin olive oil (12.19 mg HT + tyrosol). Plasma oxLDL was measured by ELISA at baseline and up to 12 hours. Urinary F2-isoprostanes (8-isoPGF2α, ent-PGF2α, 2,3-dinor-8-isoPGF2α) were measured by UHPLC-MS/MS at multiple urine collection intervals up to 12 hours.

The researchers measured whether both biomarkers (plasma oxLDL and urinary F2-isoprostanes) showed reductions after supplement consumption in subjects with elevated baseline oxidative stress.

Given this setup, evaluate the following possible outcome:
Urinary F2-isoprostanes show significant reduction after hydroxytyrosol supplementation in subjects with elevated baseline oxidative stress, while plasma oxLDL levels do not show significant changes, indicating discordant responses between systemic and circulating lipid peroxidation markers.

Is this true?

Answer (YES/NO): NO